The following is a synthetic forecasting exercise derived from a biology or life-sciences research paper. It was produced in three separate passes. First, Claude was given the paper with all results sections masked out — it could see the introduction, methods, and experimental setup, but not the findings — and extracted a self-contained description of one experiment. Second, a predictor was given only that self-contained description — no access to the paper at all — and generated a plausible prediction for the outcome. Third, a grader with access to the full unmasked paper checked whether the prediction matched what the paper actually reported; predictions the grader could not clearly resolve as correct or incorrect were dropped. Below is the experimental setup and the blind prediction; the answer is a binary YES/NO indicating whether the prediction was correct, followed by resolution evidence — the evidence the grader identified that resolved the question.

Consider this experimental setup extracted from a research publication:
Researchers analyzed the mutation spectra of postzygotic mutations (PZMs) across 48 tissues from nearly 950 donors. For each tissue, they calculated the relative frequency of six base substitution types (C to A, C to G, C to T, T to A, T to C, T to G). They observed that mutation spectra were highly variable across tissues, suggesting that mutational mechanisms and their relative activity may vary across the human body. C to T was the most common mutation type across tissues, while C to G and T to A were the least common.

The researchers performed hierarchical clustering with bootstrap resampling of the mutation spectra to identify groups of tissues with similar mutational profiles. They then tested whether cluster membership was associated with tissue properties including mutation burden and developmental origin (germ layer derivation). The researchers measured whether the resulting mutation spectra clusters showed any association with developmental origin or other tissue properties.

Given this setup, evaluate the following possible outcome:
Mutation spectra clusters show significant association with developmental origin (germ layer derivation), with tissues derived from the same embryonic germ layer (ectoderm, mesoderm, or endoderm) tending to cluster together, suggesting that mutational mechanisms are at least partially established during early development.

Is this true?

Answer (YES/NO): NO